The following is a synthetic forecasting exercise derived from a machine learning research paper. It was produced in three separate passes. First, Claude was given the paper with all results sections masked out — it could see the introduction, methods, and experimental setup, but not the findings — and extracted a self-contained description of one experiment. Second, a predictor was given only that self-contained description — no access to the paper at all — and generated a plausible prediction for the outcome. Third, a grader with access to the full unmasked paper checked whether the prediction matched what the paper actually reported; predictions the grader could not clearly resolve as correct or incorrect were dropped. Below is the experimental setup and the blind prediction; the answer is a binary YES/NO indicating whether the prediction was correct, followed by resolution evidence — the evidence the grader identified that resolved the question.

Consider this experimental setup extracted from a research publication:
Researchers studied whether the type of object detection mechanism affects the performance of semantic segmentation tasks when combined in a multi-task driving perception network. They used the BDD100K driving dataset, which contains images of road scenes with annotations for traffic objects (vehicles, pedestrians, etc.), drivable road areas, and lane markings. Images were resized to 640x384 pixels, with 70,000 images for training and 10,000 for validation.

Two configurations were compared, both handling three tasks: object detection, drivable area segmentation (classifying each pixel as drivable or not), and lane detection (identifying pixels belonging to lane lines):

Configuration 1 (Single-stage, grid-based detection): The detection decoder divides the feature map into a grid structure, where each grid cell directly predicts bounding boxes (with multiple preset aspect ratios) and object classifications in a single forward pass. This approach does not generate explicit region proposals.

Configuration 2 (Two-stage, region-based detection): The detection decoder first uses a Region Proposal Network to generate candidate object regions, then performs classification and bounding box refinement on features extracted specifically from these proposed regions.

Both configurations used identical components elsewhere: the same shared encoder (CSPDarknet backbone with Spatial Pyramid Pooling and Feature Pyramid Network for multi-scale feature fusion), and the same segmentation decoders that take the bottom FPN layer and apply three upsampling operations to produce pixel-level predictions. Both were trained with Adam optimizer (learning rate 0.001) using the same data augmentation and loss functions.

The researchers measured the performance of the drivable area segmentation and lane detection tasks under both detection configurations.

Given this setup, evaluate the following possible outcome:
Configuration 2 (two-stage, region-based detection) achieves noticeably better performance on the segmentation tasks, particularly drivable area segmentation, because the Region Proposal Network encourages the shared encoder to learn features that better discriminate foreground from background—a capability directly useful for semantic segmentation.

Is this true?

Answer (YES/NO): NO